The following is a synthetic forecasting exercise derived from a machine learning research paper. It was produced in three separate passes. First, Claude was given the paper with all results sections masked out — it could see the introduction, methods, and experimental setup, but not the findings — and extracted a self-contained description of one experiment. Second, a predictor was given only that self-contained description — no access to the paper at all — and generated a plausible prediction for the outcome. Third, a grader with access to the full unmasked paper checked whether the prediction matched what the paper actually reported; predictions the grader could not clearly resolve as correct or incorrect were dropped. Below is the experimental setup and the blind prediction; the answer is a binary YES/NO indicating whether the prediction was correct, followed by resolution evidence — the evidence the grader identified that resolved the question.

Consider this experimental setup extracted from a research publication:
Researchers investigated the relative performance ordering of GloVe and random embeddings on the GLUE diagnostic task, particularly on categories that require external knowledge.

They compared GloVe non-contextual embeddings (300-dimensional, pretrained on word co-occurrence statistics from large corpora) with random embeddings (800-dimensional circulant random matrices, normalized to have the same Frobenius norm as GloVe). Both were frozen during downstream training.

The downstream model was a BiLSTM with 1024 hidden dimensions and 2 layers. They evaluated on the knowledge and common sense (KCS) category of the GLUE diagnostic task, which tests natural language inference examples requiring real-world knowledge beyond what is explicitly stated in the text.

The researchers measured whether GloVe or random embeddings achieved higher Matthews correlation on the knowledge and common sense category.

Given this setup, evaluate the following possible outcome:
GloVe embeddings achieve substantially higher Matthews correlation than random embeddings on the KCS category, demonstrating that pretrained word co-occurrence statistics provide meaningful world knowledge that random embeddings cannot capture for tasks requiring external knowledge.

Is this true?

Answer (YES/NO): NO